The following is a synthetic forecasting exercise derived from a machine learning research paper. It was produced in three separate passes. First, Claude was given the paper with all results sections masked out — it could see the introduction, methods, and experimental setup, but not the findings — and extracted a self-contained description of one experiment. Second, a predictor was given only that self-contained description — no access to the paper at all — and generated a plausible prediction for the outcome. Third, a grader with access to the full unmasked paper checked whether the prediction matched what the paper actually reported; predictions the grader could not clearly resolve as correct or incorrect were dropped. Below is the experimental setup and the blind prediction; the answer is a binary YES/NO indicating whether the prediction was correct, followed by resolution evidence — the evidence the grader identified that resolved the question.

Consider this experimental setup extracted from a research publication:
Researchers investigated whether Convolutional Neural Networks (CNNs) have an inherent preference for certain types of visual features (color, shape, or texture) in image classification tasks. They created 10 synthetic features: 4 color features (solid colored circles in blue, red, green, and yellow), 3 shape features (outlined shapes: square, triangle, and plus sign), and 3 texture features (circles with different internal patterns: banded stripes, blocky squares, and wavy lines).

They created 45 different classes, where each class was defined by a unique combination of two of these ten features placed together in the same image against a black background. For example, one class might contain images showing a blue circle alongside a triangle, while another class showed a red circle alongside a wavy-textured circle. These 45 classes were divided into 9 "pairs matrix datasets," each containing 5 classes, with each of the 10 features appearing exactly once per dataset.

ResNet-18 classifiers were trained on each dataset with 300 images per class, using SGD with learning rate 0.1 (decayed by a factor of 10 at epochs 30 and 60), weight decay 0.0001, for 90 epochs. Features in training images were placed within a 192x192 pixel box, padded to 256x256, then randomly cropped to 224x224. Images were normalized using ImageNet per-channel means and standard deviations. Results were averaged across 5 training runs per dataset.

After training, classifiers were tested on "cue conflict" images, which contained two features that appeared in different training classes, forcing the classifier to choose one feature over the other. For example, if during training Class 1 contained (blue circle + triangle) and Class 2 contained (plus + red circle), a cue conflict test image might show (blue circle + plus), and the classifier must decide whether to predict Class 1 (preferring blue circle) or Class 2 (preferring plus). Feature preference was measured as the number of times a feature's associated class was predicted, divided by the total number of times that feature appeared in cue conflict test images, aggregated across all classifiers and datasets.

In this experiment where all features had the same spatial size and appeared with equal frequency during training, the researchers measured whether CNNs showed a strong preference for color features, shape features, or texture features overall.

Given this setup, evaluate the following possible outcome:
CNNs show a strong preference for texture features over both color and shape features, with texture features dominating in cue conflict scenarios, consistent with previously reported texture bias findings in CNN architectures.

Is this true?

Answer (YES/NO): NO